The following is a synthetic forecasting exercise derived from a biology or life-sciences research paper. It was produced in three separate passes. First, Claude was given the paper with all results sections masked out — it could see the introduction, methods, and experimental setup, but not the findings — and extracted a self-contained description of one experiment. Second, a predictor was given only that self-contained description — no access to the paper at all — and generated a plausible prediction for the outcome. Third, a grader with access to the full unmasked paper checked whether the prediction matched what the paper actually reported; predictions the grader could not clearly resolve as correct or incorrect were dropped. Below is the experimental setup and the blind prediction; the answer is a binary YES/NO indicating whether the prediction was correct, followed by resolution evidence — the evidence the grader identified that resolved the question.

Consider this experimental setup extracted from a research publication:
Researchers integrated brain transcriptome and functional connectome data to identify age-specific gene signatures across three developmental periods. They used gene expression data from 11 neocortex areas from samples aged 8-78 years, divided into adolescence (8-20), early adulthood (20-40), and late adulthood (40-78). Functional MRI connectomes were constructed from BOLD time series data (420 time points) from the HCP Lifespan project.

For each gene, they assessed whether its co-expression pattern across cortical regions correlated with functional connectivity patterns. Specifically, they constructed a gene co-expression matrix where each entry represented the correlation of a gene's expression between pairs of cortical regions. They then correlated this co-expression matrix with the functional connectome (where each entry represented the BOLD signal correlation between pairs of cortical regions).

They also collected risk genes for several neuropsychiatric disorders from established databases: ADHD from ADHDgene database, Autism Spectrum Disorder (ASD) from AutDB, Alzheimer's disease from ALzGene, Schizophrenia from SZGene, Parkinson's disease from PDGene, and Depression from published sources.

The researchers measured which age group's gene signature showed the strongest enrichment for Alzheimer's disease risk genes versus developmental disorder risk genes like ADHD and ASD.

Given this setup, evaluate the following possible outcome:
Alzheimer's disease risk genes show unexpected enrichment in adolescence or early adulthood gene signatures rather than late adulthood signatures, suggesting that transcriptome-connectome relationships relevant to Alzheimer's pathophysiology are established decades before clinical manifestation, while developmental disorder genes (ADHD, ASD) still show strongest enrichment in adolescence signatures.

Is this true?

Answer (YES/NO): NO